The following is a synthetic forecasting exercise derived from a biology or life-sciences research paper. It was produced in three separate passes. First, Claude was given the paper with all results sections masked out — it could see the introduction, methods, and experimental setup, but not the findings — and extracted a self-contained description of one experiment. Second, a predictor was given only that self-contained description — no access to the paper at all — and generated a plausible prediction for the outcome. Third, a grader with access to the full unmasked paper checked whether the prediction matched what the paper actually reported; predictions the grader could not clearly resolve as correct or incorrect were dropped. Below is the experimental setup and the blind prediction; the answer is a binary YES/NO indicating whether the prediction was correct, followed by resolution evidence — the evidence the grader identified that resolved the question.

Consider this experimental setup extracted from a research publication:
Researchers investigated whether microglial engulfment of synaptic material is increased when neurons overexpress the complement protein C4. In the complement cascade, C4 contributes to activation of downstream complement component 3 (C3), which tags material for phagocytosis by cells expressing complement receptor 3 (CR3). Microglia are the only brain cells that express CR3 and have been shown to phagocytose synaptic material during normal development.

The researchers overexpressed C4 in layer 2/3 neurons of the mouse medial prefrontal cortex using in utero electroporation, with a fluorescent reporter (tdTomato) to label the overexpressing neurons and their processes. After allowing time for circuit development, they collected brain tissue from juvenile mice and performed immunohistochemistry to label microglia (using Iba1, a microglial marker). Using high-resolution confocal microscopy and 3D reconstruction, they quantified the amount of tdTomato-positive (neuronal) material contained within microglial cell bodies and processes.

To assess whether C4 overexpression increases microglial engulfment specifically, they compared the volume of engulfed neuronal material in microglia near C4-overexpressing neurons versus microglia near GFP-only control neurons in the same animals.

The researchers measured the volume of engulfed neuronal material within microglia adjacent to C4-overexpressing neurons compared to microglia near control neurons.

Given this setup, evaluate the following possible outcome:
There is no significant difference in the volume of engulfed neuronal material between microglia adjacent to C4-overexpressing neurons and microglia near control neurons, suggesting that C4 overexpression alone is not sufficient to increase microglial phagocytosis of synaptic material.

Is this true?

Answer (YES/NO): NO